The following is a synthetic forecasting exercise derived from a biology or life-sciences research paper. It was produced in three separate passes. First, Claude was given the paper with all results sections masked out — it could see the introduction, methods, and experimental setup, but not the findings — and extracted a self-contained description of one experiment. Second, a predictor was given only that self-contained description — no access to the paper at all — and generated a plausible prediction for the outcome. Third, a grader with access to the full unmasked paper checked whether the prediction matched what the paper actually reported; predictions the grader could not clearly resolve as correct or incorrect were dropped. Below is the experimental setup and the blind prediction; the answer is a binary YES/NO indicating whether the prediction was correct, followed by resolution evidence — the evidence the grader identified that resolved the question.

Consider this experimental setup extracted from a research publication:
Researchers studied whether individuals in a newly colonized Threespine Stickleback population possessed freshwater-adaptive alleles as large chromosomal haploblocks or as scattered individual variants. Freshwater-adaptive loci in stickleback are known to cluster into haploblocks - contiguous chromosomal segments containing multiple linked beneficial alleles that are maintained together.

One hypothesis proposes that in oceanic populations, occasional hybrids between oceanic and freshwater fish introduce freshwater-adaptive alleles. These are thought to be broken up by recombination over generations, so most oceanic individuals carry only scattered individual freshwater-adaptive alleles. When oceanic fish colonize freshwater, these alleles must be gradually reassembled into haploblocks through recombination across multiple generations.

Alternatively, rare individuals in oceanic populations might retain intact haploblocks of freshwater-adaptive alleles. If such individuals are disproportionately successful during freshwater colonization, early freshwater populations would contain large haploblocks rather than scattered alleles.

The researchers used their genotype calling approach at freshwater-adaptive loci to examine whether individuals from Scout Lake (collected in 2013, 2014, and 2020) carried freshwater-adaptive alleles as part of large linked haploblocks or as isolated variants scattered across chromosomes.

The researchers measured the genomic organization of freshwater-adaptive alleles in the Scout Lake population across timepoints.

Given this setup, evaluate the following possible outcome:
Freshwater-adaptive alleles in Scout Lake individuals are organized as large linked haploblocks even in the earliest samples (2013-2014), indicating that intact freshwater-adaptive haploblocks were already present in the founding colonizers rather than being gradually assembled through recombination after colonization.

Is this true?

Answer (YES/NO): NO